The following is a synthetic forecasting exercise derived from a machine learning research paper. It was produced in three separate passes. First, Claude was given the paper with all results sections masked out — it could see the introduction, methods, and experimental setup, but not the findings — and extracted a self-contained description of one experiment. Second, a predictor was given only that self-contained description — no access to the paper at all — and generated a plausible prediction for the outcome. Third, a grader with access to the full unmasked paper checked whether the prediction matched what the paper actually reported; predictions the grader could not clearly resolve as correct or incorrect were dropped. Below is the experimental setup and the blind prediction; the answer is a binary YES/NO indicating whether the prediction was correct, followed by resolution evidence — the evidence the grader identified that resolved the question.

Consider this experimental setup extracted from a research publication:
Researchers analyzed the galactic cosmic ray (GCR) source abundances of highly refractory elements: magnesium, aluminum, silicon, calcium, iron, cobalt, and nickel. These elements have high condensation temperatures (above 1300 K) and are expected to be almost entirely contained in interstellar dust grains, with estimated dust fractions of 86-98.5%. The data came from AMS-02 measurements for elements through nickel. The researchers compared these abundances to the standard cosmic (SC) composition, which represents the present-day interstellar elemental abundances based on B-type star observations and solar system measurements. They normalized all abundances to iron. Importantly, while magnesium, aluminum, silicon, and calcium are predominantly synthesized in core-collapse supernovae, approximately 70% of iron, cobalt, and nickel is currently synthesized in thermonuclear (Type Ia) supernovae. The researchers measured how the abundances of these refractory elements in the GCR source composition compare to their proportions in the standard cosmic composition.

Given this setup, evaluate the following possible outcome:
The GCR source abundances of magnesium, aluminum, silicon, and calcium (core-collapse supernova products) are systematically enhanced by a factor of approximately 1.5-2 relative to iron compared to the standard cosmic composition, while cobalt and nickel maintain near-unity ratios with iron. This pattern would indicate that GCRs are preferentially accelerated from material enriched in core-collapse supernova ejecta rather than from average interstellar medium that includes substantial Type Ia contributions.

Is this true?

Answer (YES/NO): NO